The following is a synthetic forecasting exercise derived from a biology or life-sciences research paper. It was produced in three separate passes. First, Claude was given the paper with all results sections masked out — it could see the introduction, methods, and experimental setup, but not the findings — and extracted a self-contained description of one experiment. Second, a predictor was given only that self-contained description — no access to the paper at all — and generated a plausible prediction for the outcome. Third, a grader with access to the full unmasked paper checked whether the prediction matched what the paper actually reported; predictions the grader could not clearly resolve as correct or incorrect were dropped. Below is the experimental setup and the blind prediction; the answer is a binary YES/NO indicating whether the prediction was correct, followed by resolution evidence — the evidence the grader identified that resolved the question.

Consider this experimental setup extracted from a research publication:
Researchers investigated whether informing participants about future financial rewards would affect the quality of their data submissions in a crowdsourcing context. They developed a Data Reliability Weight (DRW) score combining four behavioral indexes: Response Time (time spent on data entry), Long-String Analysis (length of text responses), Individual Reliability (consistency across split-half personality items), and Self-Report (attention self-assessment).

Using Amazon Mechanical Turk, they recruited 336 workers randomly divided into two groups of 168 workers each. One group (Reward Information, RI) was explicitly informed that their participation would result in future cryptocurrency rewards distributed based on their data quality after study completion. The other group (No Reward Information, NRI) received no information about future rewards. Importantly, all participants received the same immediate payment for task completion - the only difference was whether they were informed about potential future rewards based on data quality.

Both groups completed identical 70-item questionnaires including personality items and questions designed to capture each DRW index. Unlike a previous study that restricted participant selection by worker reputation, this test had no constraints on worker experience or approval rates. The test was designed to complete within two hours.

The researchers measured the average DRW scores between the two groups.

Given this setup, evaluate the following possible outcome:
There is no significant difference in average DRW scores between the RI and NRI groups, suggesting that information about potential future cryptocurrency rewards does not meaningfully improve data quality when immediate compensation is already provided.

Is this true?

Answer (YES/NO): NO